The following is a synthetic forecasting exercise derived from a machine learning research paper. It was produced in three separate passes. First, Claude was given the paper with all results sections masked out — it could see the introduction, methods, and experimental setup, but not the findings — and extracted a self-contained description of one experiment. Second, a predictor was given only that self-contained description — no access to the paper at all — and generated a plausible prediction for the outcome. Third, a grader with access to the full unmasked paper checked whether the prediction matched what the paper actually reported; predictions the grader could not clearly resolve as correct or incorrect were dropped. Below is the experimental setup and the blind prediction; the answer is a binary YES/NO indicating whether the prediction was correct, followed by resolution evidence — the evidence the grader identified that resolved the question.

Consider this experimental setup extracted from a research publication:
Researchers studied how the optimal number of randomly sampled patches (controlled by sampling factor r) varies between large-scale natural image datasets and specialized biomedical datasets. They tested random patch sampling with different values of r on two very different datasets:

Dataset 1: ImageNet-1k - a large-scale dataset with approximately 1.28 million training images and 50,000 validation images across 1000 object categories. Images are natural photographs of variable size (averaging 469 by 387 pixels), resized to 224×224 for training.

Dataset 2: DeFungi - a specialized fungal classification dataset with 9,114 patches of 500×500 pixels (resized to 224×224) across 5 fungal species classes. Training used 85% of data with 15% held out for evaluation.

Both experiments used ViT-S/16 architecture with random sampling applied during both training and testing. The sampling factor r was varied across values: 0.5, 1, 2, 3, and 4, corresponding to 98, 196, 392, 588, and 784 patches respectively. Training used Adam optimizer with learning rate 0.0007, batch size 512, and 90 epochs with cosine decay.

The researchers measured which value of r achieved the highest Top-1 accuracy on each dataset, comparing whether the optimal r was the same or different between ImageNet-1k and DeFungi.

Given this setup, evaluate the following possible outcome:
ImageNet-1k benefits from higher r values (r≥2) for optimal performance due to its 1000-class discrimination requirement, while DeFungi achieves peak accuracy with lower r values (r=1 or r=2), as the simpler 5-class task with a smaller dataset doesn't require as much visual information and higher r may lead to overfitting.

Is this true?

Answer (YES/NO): YES